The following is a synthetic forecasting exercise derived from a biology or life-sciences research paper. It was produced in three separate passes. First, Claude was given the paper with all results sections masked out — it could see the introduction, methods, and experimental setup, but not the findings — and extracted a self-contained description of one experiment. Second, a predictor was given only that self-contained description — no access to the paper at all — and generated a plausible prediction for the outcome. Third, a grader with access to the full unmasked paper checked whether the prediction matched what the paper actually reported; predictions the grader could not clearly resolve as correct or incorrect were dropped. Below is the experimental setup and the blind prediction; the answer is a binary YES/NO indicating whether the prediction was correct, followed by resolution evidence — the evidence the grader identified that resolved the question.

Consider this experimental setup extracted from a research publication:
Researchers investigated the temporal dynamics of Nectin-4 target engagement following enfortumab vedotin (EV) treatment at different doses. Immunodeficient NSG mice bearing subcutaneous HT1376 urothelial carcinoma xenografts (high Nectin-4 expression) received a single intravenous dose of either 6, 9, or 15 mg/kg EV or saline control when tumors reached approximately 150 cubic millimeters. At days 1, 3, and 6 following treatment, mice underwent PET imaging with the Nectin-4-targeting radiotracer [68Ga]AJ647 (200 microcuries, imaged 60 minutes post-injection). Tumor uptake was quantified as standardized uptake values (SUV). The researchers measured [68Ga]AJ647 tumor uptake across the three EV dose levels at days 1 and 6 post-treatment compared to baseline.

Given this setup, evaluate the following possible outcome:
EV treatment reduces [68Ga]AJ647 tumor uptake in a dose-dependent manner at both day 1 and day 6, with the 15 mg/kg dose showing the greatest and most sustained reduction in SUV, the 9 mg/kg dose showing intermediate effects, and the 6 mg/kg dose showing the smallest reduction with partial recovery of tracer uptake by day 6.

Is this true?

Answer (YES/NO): NO